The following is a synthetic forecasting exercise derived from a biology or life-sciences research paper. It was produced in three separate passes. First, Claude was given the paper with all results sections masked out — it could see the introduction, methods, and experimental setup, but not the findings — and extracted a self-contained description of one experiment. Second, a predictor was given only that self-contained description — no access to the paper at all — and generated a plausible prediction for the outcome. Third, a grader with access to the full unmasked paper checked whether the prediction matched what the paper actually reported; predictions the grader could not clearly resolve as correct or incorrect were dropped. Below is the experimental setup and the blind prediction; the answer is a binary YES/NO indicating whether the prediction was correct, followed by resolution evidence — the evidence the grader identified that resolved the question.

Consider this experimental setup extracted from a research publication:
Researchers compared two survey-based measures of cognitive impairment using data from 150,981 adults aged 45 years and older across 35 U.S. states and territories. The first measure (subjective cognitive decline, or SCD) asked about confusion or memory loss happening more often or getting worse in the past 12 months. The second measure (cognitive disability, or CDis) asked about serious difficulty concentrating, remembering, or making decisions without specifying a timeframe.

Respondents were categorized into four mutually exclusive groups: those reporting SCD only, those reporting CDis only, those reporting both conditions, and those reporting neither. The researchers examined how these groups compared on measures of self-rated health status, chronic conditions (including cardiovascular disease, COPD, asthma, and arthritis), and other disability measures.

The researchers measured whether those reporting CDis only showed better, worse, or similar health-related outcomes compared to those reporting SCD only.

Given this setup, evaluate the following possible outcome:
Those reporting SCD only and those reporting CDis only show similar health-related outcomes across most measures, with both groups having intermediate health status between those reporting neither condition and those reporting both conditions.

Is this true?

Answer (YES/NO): NO